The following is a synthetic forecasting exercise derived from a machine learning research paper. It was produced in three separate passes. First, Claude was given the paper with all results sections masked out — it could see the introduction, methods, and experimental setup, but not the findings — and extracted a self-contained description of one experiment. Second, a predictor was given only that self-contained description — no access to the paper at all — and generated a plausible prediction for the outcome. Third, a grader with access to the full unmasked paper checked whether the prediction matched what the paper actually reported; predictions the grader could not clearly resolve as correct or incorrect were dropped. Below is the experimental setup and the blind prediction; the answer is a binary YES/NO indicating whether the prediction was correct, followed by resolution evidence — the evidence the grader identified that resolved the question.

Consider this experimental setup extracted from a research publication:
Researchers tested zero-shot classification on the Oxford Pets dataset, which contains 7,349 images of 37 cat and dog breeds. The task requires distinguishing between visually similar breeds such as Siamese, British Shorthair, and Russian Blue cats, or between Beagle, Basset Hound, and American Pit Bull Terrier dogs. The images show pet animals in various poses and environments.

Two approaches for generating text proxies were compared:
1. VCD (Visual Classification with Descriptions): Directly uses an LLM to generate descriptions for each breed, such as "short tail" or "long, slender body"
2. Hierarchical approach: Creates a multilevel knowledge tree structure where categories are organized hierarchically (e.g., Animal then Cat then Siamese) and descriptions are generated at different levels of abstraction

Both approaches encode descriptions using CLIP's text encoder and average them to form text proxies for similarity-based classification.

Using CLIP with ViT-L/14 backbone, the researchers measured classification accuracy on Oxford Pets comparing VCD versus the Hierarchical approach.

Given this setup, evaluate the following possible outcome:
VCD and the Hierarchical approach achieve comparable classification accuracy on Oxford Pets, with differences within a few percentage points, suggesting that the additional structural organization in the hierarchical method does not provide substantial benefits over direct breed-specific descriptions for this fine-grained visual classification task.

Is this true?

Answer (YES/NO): YES